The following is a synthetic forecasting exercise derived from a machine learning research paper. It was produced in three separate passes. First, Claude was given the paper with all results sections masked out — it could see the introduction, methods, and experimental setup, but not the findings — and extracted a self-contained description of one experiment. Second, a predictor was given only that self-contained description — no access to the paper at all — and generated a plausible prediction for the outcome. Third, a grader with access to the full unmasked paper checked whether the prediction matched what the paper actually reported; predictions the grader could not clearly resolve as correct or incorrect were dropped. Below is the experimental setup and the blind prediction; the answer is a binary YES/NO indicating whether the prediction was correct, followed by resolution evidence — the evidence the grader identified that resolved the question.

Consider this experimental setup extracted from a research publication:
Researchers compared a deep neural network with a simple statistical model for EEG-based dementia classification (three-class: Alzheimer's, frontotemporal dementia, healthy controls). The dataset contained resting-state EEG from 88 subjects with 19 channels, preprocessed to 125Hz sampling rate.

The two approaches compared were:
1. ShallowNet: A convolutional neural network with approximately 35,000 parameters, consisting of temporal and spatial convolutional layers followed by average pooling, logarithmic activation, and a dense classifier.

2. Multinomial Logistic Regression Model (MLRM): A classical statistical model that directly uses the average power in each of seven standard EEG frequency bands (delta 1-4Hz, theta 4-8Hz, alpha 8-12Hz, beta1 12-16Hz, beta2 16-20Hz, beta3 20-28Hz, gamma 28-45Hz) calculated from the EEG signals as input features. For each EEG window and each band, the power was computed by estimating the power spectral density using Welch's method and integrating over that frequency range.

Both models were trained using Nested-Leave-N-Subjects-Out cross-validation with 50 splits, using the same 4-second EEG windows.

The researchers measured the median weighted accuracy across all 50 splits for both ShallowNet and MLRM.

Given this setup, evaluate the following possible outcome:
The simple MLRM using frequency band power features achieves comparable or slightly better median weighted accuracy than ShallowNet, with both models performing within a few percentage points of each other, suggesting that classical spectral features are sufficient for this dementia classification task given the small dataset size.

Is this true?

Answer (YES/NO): NO